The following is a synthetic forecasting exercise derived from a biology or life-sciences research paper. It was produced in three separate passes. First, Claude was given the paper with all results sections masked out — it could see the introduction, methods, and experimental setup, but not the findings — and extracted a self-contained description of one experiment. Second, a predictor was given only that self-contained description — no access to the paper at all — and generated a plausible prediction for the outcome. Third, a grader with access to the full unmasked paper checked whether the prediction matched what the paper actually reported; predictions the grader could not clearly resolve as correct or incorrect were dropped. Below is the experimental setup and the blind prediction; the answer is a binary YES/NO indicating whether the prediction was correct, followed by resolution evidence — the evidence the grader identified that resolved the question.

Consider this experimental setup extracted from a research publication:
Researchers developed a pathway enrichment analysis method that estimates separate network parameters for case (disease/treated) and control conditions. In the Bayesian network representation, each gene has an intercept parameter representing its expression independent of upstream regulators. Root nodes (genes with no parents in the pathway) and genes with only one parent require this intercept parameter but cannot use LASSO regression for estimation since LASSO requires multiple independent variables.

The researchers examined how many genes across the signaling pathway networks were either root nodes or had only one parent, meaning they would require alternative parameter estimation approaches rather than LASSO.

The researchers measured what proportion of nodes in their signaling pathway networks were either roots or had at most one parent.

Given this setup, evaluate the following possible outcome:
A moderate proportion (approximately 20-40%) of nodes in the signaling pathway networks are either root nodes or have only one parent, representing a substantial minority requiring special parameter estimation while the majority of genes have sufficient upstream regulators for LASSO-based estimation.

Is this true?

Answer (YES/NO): NO